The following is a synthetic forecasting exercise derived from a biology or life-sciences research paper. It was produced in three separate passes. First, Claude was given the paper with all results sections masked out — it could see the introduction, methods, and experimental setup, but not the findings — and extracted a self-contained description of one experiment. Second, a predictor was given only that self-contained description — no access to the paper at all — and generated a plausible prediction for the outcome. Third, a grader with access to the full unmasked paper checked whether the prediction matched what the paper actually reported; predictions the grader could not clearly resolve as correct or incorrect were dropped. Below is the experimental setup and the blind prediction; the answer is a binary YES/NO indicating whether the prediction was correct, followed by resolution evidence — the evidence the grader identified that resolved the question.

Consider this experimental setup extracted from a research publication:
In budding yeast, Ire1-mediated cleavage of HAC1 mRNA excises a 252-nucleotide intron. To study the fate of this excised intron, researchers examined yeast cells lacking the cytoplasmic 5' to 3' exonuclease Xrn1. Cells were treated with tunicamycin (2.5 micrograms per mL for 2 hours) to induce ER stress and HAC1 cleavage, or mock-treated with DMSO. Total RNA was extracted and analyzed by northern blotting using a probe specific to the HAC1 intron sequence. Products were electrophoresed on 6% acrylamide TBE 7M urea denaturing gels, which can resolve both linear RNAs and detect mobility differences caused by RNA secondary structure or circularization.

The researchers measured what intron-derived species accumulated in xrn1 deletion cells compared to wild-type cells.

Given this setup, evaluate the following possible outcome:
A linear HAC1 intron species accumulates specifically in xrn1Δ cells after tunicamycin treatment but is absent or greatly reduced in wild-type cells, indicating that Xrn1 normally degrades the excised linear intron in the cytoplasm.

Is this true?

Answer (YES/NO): YES